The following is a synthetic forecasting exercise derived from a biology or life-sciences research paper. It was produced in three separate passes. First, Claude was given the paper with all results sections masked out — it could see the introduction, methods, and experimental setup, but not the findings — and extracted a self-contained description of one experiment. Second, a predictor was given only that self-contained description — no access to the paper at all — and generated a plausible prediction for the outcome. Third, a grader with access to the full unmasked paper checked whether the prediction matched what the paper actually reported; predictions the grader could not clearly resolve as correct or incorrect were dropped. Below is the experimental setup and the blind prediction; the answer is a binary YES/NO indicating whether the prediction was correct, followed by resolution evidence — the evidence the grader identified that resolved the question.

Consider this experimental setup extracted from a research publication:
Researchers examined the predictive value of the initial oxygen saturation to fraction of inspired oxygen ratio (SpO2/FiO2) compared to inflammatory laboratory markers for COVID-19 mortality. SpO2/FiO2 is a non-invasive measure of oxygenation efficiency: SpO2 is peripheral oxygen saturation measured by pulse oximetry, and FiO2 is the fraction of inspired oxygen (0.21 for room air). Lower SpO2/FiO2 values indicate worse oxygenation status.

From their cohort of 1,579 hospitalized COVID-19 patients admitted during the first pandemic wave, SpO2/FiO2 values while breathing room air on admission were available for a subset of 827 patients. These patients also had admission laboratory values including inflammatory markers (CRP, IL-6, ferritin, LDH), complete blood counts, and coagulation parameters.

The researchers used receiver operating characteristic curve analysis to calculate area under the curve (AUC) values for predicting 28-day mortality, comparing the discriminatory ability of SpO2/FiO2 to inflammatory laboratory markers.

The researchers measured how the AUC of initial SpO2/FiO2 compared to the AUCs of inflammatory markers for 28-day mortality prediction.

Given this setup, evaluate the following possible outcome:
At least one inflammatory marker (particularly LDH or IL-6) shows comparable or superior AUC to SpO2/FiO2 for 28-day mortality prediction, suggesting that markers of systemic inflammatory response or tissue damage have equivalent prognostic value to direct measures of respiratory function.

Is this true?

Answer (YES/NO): NO